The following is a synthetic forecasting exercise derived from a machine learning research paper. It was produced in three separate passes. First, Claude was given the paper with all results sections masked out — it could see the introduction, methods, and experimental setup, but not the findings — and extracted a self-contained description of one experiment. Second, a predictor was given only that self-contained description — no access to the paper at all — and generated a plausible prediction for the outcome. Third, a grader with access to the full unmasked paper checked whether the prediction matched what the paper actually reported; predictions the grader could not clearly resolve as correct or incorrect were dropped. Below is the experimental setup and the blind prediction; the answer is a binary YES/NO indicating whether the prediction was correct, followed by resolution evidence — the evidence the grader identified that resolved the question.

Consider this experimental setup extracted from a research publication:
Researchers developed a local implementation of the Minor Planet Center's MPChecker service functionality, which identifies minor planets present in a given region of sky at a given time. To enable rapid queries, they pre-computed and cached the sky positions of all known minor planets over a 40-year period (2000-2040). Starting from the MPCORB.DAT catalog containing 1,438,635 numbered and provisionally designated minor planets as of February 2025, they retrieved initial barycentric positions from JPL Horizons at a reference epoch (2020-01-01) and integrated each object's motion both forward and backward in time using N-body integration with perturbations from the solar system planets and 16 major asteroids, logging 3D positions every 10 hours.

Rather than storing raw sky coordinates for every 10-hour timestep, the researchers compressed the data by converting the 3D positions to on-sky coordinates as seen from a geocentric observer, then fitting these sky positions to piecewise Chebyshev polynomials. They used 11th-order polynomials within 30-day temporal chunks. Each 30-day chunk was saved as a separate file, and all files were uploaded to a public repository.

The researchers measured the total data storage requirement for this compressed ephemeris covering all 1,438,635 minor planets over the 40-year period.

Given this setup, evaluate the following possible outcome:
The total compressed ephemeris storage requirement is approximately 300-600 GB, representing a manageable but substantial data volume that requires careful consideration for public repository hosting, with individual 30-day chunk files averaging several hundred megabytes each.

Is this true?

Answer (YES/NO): NO